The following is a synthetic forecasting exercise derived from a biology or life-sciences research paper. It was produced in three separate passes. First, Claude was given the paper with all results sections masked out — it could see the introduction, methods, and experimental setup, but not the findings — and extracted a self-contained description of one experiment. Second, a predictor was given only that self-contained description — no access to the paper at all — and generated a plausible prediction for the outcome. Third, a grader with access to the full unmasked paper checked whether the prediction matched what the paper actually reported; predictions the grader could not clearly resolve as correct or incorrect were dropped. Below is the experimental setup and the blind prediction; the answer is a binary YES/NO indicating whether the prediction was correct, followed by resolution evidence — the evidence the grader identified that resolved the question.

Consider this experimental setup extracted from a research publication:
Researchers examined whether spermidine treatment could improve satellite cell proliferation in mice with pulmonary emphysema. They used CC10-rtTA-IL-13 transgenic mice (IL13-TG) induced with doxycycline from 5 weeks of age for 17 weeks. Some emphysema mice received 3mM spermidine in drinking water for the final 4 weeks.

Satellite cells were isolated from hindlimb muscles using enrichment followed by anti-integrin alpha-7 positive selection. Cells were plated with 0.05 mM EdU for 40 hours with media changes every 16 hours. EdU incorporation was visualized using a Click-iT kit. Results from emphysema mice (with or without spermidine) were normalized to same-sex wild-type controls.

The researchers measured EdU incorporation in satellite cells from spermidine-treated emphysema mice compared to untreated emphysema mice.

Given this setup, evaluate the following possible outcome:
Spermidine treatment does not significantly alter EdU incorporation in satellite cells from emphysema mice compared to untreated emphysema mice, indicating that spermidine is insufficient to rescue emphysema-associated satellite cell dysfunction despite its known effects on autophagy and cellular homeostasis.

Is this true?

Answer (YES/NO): NO